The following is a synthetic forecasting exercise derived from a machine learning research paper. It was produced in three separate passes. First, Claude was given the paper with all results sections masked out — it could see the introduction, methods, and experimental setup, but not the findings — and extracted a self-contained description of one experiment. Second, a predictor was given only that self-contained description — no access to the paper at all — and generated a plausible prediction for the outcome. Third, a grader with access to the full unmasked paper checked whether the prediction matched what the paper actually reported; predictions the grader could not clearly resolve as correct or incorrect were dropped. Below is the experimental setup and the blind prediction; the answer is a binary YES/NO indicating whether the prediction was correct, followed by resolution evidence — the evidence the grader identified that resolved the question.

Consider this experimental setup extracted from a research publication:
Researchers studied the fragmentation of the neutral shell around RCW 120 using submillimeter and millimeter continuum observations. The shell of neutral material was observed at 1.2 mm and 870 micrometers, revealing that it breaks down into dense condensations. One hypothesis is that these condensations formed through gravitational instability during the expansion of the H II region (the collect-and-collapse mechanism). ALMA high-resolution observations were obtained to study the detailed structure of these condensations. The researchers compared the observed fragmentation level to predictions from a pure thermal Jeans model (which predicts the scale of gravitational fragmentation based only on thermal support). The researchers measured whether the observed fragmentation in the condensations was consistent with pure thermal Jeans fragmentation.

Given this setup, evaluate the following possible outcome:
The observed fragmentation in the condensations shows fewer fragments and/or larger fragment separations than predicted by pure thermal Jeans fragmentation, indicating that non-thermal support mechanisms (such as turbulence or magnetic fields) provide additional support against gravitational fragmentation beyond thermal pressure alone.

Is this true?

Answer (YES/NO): YES